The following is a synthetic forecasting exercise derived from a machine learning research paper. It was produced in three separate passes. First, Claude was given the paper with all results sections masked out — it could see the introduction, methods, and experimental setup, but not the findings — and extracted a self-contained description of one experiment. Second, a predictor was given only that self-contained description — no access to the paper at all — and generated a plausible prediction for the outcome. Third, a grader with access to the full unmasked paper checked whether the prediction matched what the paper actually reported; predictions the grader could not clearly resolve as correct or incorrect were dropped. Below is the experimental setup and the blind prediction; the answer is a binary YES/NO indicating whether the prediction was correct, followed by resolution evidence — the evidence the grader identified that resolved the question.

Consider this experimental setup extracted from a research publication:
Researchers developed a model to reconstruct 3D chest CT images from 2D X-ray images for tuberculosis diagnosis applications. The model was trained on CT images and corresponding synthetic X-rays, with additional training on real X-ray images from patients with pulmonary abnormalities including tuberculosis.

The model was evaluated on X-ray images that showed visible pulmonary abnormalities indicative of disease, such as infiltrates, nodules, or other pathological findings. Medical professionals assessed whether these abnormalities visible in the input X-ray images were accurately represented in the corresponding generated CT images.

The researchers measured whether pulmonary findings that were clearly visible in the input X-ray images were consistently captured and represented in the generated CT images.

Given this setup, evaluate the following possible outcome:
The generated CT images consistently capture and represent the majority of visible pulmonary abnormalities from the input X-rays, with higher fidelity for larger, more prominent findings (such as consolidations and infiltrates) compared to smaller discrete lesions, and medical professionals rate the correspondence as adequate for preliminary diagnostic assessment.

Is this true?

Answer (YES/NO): NO